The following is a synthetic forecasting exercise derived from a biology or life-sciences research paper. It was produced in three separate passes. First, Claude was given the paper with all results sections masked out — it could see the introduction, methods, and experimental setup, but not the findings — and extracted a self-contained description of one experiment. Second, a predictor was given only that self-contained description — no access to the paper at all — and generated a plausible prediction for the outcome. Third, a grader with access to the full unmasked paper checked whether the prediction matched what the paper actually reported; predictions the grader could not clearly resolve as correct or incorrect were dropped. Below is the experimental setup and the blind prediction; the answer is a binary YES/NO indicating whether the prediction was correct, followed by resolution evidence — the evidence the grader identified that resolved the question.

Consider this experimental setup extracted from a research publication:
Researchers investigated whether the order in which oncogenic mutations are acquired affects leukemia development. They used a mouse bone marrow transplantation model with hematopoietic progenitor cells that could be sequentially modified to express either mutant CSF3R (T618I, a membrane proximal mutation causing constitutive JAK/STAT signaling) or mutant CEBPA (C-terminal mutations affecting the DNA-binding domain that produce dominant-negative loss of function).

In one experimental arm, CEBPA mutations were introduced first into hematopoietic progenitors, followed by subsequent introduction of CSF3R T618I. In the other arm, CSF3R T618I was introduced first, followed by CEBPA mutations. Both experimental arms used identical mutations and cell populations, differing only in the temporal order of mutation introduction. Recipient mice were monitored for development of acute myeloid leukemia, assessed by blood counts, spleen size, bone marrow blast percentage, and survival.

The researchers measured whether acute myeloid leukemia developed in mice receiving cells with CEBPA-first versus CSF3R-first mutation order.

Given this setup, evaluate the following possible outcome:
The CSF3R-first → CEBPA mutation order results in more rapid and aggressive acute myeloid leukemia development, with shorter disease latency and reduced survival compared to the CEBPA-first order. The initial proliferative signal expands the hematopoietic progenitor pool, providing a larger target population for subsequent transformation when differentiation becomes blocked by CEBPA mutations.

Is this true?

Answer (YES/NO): NO